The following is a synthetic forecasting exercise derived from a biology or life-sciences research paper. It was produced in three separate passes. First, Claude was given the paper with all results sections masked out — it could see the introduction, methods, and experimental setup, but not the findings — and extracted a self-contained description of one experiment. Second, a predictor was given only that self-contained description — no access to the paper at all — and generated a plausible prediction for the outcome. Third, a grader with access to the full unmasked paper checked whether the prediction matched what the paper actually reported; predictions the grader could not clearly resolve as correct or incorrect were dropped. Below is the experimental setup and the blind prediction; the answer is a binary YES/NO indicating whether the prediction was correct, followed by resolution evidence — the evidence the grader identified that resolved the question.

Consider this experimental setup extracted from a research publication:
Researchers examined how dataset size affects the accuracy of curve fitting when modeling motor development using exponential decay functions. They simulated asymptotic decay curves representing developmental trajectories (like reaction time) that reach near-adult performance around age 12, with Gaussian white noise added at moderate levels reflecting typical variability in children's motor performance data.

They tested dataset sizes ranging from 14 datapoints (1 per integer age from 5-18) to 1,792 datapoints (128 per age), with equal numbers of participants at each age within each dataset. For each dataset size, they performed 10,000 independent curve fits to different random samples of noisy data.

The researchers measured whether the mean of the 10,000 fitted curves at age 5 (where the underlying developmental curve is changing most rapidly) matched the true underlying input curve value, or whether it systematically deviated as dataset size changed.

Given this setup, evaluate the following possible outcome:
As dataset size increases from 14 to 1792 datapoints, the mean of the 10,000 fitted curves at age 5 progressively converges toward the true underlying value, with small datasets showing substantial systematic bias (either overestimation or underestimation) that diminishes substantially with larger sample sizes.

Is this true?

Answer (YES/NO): NO